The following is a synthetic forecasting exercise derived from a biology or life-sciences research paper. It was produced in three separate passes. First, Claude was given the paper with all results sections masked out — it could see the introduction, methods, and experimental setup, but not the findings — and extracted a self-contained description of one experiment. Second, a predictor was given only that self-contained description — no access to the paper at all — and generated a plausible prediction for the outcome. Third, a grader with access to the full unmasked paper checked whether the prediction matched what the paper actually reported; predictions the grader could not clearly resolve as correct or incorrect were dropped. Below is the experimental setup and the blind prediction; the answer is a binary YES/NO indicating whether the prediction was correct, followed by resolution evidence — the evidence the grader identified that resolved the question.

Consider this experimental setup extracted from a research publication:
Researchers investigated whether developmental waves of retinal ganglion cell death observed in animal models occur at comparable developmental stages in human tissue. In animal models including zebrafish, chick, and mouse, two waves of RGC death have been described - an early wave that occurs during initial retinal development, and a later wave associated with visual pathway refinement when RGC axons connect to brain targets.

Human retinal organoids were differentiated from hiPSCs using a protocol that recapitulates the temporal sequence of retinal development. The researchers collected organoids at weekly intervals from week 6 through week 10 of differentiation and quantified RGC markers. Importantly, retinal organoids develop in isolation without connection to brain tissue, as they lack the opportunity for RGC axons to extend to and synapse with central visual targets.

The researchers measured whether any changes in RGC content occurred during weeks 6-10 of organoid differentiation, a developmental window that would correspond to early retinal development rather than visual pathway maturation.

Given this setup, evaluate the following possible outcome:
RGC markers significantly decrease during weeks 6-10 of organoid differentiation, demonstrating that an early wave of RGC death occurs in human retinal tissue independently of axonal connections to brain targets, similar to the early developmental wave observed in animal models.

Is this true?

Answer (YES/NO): YES